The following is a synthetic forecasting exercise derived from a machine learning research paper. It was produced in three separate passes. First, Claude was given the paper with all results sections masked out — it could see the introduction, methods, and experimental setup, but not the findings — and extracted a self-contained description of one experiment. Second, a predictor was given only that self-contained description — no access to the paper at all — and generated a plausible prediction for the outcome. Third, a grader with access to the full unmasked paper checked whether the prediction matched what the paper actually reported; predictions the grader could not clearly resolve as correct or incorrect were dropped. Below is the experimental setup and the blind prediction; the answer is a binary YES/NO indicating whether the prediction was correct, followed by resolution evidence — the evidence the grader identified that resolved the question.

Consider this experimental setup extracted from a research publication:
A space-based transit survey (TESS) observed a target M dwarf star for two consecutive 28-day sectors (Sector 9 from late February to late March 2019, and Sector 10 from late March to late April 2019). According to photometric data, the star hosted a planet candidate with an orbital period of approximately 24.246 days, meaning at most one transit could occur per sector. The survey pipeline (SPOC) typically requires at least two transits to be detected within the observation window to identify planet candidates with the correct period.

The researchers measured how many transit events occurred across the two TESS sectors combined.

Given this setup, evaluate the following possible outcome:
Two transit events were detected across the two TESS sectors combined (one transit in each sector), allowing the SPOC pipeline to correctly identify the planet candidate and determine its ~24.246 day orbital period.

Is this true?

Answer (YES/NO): YES